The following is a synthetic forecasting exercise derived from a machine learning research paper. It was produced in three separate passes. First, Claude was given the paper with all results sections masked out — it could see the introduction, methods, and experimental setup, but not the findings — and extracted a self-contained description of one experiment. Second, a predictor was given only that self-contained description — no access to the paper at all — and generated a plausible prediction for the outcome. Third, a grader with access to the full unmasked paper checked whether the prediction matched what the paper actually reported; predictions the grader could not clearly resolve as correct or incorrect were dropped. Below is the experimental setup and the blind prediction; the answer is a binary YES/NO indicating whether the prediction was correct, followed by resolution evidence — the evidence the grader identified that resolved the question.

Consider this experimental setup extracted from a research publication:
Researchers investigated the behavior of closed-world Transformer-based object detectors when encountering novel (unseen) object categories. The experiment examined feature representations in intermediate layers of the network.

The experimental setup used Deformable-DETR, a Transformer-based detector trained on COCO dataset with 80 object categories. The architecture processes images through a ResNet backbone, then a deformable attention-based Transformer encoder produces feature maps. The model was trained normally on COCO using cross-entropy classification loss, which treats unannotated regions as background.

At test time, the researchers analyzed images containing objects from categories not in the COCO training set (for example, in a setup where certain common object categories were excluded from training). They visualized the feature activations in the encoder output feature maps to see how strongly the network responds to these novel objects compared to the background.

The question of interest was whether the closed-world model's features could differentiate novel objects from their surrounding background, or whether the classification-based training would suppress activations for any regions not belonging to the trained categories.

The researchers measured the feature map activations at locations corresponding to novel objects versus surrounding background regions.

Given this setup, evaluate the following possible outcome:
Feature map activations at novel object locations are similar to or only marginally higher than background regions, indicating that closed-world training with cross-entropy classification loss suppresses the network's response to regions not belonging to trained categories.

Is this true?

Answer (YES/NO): YES